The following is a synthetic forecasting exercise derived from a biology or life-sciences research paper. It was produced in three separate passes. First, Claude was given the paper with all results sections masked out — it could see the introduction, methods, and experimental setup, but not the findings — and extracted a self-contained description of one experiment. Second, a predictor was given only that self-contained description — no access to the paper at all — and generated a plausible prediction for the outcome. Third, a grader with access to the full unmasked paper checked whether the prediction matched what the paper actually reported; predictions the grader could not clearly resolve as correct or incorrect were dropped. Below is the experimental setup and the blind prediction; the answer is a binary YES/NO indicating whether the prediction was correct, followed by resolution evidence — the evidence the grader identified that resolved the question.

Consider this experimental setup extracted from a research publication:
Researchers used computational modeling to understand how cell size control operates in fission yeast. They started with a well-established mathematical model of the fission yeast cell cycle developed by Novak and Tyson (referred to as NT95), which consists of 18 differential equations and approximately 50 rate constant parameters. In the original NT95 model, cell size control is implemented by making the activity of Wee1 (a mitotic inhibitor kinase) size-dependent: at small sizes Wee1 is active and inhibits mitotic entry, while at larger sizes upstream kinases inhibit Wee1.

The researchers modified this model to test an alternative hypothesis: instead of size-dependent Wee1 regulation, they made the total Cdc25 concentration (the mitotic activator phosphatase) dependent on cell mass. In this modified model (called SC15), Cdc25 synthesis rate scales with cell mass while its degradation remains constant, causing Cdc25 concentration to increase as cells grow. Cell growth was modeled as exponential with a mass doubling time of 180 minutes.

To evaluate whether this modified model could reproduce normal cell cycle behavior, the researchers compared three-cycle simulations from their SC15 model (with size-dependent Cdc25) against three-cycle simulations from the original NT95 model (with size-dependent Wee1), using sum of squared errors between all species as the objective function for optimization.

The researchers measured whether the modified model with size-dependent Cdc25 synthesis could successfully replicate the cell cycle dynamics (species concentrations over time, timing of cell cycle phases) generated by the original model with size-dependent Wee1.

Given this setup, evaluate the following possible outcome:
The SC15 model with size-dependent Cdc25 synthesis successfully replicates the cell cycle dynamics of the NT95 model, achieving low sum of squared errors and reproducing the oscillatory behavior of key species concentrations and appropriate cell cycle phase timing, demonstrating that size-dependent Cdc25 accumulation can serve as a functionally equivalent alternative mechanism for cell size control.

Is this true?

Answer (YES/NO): YES